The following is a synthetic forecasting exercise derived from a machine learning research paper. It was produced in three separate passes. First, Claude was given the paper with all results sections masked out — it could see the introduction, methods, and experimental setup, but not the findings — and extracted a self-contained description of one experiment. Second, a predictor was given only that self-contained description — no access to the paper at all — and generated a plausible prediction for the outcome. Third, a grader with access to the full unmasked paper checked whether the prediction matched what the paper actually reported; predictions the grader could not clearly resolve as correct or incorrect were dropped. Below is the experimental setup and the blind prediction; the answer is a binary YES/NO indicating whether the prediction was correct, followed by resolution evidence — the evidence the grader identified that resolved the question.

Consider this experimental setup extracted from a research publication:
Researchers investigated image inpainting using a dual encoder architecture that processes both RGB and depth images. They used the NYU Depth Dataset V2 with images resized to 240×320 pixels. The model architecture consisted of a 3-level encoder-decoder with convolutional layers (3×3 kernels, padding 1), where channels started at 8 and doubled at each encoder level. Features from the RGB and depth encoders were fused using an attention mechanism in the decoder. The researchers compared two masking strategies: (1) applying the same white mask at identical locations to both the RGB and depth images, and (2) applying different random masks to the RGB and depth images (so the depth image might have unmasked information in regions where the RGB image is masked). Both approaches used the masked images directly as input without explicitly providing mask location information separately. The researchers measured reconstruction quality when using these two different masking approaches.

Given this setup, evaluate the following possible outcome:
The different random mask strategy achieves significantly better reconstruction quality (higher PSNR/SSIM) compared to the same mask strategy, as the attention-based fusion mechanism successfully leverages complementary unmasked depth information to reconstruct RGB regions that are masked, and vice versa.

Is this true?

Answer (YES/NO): NO